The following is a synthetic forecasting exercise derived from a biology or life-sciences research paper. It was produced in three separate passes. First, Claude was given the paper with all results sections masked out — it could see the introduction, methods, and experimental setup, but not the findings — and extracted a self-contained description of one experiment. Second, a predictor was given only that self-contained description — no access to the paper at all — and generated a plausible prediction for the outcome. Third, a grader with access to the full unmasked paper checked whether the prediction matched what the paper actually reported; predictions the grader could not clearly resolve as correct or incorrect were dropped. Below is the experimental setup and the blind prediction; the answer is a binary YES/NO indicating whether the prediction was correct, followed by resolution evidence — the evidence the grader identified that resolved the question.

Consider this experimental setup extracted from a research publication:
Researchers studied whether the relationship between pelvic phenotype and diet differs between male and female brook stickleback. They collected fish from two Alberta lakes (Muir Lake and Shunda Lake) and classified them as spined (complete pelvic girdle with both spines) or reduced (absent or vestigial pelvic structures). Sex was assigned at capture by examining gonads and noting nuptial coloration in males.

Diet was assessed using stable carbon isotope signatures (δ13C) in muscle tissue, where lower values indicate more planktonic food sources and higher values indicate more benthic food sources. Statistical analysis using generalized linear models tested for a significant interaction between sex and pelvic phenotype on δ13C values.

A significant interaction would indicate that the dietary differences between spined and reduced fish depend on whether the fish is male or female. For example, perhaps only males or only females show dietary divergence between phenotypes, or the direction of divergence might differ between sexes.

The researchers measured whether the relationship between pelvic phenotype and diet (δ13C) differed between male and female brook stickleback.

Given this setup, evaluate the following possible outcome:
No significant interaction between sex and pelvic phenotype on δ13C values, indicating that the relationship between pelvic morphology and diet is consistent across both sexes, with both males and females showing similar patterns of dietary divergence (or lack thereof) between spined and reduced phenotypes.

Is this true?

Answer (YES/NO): YES